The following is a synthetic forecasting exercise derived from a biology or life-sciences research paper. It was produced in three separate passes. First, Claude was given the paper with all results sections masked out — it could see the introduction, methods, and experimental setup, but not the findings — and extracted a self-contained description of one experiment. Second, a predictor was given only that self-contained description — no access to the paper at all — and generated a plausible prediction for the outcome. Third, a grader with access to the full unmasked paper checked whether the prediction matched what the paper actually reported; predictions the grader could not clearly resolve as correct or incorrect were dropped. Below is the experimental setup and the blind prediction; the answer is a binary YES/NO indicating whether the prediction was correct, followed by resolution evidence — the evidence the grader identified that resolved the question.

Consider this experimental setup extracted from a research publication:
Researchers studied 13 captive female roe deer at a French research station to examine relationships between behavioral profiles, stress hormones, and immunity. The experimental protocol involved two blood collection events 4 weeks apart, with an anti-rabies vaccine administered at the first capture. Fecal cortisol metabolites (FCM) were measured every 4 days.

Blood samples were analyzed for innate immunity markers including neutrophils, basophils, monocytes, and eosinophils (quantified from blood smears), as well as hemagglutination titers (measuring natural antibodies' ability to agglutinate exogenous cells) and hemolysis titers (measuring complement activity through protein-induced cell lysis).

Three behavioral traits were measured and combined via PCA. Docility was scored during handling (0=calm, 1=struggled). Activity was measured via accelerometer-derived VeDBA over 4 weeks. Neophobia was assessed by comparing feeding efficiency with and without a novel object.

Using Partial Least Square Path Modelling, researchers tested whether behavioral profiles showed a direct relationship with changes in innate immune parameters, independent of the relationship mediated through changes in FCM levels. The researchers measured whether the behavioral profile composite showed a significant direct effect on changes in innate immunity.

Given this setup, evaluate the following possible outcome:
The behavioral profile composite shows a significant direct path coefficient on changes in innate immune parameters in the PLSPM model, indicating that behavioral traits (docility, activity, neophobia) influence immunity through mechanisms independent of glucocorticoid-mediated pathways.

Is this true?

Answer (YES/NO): YES